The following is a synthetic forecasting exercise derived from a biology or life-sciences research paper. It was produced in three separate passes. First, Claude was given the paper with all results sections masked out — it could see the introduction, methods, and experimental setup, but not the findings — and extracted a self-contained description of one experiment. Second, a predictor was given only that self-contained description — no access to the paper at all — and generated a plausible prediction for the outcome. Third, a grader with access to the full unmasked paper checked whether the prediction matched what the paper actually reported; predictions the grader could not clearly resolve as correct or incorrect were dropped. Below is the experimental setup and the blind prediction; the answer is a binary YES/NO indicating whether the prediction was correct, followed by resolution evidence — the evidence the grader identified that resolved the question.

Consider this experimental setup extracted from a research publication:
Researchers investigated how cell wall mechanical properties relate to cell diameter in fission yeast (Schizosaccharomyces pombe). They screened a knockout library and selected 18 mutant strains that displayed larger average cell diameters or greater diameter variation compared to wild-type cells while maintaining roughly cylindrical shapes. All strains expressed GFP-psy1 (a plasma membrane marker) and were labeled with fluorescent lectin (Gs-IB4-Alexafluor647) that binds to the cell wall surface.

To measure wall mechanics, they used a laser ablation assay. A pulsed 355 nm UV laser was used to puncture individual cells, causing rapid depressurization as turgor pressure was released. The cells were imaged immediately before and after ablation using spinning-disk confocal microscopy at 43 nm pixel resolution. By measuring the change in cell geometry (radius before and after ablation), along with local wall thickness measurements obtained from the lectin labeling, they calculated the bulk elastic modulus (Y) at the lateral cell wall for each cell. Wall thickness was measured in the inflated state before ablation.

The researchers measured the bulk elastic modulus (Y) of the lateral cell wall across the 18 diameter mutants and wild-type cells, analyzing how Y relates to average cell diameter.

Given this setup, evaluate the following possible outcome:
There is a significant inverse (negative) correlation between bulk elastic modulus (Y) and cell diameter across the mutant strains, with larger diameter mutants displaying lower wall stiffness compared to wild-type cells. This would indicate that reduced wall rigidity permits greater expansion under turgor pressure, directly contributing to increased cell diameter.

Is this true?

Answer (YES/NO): NO